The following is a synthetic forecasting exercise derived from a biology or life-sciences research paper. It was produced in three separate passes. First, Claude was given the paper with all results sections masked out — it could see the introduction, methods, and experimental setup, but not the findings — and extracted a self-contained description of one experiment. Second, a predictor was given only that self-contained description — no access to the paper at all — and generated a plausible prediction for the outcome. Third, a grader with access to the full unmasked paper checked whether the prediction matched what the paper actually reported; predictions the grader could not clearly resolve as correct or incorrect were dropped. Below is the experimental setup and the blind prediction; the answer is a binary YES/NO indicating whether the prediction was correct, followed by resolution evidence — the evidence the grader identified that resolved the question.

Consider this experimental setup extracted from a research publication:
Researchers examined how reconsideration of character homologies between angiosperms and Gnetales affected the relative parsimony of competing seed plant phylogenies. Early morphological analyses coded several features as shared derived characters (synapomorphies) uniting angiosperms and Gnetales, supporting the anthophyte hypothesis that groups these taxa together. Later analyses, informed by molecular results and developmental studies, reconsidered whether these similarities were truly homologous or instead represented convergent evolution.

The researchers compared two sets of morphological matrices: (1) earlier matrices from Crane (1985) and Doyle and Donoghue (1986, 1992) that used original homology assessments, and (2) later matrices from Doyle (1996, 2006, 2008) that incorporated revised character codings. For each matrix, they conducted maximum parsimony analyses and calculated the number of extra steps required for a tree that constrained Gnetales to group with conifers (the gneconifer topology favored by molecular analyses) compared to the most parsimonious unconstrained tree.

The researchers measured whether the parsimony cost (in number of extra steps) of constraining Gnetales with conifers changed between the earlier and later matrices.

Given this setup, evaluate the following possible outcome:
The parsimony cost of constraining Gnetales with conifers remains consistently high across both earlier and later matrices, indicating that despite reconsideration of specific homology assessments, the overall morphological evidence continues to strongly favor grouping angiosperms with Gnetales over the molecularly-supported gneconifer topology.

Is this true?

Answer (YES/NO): NO